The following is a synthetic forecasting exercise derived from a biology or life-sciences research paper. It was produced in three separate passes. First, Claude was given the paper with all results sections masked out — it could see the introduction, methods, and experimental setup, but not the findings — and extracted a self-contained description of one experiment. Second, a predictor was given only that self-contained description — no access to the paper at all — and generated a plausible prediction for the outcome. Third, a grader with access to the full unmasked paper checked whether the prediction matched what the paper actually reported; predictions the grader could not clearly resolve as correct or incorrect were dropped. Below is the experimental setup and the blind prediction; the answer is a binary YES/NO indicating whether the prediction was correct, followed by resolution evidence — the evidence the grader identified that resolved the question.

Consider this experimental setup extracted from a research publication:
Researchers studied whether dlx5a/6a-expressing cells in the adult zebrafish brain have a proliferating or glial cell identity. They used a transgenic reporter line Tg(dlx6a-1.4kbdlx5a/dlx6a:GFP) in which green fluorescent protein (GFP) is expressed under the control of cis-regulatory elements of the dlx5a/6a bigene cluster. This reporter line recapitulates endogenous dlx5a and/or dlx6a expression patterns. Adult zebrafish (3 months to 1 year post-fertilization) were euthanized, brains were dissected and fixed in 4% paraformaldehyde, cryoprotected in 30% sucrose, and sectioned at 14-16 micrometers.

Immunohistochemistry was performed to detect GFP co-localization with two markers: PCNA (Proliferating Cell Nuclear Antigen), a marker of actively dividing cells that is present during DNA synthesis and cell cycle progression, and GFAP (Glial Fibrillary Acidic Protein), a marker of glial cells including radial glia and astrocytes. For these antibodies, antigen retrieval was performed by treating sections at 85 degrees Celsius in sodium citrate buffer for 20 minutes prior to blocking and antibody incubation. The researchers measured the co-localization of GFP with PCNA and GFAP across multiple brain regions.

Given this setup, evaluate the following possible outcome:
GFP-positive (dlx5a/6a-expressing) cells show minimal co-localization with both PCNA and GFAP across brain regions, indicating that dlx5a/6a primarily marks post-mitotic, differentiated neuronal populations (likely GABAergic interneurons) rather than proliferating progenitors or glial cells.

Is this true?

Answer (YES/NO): YES